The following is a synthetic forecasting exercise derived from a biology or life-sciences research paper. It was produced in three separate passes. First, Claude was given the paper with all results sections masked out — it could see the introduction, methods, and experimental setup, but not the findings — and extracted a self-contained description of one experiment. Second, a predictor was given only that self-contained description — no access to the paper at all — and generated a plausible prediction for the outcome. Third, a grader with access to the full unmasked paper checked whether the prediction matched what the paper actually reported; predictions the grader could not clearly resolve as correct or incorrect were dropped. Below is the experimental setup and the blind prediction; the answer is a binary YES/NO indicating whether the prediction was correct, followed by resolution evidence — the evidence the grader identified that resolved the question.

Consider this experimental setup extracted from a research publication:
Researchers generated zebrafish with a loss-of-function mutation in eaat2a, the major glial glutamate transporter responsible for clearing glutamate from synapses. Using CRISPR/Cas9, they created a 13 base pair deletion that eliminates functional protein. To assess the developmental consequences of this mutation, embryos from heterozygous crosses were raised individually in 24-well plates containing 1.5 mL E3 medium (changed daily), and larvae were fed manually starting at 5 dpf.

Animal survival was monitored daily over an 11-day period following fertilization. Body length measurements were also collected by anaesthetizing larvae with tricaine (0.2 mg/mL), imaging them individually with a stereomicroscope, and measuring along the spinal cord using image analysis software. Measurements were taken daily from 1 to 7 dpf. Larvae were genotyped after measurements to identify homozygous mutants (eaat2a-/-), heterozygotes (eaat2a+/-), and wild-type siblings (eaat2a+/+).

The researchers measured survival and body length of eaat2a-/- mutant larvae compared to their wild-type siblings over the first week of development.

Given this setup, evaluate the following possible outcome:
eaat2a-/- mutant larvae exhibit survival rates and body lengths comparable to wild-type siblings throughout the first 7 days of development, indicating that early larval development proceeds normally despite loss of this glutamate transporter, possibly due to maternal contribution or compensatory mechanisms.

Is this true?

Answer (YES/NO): NO